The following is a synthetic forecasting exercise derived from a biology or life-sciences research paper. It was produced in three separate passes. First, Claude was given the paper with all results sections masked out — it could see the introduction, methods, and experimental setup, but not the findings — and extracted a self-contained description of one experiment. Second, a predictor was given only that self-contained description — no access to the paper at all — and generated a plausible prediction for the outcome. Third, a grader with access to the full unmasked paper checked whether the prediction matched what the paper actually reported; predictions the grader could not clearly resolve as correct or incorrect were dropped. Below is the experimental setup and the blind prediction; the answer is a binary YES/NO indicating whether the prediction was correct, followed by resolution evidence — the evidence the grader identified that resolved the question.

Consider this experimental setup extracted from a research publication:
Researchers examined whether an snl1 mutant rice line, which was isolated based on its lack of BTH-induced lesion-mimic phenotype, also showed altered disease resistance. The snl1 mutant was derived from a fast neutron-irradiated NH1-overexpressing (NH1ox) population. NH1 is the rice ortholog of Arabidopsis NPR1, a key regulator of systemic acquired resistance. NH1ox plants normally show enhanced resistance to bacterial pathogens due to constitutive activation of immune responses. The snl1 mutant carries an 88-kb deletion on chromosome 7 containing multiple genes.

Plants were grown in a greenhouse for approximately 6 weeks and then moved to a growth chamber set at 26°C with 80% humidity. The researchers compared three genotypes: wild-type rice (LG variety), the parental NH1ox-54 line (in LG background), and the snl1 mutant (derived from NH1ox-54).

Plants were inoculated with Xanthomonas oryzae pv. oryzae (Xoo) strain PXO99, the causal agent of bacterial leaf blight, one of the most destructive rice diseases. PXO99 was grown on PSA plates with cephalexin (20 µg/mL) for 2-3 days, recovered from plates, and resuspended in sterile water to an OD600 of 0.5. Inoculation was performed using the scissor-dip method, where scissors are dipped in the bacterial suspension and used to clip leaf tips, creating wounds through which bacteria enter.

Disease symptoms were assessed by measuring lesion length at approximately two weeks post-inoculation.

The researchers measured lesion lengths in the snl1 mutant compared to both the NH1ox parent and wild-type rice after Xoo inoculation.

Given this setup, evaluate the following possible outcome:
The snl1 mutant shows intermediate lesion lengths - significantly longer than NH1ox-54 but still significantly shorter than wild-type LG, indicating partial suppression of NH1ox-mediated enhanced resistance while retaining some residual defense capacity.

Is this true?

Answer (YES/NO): NO